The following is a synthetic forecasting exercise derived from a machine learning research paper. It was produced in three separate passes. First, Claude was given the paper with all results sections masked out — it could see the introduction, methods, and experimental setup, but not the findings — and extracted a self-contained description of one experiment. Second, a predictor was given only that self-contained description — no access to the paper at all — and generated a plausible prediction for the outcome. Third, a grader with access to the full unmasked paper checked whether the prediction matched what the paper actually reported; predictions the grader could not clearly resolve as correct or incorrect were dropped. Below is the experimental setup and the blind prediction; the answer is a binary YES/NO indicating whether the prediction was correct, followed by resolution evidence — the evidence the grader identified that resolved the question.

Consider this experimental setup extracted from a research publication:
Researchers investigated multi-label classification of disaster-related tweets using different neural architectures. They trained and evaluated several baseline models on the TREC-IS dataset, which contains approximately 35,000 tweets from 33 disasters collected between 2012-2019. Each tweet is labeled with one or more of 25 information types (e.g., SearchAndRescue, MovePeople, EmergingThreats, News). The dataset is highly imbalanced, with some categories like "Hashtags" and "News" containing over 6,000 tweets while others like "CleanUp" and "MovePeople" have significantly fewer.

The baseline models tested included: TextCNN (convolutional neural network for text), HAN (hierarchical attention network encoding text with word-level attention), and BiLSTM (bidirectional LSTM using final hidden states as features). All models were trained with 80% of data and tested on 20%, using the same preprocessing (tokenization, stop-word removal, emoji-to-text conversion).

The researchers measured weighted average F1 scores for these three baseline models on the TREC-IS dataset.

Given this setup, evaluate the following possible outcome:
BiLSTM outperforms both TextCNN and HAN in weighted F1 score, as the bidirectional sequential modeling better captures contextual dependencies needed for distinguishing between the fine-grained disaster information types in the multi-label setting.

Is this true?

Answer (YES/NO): NO